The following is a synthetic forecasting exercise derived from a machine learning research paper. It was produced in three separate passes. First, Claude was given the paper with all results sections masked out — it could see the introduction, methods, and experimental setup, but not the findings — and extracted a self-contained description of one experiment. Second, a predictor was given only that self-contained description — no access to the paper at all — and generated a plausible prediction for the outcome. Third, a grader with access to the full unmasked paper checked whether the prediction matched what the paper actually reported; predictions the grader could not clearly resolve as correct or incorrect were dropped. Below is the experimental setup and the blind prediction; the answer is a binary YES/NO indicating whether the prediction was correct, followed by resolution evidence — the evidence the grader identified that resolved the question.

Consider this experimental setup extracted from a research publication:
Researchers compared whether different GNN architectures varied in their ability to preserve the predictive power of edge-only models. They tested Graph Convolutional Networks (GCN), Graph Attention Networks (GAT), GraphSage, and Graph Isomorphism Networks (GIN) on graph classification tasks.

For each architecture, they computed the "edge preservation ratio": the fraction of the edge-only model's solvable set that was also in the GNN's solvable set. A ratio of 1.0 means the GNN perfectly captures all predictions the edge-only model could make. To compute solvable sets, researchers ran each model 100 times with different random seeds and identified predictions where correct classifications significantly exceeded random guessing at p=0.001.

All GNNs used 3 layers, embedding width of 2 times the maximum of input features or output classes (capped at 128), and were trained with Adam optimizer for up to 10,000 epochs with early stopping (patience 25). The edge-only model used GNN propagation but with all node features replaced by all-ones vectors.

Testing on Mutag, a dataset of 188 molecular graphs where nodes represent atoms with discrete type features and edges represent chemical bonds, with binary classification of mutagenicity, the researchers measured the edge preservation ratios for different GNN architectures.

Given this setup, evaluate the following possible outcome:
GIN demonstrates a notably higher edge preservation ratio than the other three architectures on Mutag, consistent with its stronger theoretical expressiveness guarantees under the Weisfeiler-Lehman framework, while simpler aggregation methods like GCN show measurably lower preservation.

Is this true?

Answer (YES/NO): NO